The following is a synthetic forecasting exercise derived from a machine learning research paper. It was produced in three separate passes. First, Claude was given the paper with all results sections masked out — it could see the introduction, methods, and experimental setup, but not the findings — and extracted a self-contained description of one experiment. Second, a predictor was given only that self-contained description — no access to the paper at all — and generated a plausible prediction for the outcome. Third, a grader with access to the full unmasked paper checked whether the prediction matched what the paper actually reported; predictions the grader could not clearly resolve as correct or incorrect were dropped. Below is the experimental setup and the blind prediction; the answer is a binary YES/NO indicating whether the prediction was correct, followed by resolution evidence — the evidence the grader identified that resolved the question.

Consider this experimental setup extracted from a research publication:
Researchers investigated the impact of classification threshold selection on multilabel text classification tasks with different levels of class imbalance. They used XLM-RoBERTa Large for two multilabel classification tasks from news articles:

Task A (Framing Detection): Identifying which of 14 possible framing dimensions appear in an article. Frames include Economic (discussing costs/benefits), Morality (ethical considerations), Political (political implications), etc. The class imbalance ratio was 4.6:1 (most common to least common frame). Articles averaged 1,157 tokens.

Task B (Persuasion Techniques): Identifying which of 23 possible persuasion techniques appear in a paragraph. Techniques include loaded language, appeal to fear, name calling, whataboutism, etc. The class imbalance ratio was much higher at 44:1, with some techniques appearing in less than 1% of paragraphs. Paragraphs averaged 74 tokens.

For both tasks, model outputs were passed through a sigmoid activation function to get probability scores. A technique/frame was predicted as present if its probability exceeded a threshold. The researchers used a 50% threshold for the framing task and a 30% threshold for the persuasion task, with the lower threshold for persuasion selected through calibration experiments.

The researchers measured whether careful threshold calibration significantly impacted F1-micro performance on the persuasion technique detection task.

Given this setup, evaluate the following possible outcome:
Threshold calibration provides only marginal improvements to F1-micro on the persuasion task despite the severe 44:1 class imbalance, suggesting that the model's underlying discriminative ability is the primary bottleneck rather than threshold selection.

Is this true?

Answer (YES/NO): NO